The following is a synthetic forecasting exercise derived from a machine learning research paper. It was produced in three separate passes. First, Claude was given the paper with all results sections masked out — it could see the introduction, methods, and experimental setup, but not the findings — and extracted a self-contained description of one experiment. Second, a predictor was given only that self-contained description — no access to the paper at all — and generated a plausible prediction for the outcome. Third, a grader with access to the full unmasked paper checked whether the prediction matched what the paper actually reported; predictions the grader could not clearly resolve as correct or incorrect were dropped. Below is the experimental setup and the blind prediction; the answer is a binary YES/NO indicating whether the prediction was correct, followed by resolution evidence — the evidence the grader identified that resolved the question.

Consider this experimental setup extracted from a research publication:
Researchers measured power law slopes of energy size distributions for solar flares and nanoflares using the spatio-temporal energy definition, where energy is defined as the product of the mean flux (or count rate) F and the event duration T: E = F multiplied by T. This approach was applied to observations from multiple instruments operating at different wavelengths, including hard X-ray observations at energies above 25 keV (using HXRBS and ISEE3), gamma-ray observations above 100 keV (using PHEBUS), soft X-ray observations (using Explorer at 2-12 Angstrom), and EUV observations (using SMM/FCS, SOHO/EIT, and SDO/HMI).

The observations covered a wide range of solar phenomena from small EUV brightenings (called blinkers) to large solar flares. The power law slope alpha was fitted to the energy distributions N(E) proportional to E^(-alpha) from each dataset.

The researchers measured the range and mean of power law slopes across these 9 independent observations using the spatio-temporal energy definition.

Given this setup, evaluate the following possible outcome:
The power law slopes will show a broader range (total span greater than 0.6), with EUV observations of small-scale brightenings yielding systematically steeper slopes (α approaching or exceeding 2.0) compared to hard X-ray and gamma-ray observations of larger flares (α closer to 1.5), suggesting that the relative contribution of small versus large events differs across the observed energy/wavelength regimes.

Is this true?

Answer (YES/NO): NO